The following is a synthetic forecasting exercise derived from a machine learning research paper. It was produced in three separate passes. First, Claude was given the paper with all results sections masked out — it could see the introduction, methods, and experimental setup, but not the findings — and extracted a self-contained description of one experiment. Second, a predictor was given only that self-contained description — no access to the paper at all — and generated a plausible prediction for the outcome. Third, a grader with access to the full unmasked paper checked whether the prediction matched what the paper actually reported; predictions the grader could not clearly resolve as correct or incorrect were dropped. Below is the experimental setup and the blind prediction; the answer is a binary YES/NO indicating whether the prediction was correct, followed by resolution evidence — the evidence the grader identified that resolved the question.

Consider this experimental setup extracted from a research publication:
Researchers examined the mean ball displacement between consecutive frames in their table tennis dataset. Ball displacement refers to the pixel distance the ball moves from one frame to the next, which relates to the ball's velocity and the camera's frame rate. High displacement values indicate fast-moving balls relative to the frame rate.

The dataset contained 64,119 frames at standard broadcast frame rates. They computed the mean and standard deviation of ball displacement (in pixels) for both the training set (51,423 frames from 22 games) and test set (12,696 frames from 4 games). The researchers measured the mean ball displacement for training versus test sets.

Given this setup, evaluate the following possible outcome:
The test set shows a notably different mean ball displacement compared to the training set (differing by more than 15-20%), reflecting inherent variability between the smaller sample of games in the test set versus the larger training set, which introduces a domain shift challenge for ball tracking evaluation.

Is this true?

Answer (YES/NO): NO